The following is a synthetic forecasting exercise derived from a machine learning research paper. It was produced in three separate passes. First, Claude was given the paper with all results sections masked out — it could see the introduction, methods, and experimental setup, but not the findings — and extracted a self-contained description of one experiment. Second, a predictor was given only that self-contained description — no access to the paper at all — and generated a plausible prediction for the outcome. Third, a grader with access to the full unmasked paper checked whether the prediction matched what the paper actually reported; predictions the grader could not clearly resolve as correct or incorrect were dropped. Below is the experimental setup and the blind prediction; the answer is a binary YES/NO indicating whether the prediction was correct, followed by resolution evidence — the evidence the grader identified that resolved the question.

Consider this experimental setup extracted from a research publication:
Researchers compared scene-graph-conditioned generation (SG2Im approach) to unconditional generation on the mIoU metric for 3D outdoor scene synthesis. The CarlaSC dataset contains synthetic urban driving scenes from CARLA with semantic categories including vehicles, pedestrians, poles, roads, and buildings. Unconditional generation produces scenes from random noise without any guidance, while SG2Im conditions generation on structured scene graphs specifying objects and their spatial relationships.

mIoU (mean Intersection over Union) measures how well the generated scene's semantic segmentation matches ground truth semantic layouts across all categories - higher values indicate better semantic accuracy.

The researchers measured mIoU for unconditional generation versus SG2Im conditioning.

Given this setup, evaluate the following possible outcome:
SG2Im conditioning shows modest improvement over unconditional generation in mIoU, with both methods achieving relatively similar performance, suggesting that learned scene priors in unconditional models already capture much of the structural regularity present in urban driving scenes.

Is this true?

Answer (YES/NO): NO